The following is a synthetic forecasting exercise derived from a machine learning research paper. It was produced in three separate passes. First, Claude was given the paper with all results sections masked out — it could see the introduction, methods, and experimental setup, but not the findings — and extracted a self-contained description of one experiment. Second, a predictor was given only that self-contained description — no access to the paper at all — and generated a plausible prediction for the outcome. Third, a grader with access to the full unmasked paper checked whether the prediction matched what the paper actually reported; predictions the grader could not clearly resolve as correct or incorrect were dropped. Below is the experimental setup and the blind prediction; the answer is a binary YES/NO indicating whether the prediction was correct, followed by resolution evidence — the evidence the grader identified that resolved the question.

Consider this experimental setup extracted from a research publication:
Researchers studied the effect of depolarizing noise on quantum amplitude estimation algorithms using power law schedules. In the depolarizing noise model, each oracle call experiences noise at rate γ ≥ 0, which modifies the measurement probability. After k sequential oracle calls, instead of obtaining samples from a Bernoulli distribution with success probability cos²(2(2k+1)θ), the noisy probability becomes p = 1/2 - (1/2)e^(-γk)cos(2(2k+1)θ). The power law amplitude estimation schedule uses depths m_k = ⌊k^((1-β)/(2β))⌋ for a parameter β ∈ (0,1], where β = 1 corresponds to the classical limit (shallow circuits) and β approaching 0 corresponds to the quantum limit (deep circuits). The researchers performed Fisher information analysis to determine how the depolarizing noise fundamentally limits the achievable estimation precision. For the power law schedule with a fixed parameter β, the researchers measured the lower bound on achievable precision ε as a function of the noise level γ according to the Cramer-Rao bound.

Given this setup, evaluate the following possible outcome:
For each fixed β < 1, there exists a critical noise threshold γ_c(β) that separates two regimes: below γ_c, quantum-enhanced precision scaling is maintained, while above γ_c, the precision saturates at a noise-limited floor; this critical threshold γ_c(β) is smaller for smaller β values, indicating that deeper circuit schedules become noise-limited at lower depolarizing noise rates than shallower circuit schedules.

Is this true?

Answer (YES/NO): NO